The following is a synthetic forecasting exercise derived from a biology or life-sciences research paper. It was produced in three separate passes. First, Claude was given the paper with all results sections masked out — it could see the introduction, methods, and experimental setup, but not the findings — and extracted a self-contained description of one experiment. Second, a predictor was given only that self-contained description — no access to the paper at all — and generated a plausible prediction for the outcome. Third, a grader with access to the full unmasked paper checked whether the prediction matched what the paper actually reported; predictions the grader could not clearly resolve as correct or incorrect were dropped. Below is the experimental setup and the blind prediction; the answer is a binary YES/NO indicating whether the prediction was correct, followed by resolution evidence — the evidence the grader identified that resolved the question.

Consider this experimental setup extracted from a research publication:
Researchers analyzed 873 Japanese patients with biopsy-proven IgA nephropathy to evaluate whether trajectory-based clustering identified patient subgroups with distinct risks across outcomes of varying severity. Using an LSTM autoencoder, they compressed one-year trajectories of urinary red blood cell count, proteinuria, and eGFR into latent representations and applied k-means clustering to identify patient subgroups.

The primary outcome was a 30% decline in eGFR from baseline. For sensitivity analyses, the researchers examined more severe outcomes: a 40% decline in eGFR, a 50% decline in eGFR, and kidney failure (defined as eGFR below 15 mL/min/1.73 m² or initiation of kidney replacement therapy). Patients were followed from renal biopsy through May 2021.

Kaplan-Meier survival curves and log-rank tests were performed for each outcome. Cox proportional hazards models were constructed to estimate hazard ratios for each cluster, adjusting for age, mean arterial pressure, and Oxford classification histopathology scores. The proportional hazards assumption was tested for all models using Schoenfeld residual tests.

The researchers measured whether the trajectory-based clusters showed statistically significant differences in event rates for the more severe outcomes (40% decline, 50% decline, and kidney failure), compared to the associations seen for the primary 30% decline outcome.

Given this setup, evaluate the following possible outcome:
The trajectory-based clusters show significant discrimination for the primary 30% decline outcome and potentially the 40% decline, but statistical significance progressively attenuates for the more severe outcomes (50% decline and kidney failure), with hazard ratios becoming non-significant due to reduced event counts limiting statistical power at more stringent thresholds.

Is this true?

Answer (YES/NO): NO